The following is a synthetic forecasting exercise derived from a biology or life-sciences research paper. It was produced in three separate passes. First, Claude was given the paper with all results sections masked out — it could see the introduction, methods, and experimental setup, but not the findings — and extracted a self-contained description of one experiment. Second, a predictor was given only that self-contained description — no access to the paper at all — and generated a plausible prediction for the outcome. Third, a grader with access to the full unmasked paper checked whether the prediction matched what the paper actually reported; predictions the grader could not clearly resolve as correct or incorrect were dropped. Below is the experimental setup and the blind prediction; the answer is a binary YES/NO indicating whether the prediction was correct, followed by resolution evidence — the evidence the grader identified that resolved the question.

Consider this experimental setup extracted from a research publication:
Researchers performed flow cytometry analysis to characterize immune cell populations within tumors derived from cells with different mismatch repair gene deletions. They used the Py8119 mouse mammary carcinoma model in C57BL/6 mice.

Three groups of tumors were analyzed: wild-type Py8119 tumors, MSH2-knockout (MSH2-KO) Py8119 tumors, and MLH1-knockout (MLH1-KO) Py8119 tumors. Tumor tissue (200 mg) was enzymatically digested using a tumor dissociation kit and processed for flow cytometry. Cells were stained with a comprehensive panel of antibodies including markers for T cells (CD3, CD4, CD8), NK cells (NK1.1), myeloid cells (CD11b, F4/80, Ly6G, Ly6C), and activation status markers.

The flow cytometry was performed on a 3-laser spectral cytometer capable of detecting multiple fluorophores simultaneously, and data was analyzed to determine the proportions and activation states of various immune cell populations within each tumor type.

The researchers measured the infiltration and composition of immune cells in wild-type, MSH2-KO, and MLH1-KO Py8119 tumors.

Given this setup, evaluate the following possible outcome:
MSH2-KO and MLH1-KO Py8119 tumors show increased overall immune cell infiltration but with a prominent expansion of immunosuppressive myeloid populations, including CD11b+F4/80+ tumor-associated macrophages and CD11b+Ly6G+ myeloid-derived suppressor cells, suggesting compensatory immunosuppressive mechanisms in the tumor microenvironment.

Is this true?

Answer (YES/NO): NO